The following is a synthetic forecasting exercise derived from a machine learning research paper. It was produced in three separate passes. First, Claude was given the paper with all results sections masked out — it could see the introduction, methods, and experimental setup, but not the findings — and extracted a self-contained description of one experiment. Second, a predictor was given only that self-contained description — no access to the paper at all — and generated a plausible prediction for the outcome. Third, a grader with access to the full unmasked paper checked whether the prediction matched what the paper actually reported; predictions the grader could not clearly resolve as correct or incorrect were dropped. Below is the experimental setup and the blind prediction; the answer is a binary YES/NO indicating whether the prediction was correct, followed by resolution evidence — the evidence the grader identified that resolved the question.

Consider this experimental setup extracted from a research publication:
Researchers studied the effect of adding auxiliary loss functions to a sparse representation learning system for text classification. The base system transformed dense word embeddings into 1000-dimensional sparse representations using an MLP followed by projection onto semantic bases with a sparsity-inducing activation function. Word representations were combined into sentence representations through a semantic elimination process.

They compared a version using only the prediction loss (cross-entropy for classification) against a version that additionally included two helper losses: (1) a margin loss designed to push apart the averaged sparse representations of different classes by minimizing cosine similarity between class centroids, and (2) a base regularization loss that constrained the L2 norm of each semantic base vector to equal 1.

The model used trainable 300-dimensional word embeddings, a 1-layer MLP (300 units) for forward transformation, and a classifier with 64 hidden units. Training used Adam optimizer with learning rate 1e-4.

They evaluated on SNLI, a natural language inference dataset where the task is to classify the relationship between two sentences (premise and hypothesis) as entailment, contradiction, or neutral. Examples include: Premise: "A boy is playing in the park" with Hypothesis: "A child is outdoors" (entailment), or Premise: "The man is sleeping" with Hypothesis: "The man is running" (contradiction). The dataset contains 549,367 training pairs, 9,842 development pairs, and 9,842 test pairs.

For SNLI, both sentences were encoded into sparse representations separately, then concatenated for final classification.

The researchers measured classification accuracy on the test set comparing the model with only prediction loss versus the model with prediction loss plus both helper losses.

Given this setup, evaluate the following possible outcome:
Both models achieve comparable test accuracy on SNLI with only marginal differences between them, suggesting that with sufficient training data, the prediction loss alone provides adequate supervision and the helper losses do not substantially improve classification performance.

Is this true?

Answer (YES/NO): NO